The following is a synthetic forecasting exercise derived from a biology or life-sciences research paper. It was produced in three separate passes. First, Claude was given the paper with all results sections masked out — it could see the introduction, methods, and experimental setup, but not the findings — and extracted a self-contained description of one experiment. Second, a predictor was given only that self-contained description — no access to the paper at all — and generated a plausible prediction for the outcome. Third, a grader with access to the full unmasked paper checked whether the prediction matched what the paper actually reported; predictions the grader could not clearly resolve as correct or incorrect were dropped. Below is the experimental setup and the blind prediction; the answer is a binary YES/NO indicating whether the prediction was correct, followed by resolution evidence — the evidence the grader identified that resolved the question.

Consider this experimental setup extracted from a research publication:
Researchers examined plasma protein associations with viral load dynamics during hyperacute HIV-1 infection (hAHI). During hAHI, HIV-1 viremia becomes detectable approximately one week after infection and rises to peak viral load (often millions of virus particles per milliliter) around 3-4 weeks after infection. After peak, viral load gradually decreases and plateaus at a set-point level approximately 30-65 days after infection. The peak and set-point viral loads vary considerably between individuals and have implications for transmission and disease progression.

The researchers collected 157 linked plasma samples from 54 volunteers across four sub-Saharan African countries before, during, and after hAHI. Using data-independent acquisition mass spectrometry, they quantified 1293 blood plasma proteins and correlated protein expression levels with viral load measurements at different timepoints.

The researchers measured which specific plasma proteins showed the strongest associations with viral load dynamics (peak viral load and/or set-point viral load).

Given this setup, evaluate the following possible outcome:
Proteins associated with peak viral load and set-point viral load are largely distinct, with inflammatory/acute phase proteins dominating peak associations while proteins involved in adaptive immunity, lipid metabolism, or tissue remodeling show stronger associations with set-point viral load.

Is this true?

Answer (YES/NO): NO